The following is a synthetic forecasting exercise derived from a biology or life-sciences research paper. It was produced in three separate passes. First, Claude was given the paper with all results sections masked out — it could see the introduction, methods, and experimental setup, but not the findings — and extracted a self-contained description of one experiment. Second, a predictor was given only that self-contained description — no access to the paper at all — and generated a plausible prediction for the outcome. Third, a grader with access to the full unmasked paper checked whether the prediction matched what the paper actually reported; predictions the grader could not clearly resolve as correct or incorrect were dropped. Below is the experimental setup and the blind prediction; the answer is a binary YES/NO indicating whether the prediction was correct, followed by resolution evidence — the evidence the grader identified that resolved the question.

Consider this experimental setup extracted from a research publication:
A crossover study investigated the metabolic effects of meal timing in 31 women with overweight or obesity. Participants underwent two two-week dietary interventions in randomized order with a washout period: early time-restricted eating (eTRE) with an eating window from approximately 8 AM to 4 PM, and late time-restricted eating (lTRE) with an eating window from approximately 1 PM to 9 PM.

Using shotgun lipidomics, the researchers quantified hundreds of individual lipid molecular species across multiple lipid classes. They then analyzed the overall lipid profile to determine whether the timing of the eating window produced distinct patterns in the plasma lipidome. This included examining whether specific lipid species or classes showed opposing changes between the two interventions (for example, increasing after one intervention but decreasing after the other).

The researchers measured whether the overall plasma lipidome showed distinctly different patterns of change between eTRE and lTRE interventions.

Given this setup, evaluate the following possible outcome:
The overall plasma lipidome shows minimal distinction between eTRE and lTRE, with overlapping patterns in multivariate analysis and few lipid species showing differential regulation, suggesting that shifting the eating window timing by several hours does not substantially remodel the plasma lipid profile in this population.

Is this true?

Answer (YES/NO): NO